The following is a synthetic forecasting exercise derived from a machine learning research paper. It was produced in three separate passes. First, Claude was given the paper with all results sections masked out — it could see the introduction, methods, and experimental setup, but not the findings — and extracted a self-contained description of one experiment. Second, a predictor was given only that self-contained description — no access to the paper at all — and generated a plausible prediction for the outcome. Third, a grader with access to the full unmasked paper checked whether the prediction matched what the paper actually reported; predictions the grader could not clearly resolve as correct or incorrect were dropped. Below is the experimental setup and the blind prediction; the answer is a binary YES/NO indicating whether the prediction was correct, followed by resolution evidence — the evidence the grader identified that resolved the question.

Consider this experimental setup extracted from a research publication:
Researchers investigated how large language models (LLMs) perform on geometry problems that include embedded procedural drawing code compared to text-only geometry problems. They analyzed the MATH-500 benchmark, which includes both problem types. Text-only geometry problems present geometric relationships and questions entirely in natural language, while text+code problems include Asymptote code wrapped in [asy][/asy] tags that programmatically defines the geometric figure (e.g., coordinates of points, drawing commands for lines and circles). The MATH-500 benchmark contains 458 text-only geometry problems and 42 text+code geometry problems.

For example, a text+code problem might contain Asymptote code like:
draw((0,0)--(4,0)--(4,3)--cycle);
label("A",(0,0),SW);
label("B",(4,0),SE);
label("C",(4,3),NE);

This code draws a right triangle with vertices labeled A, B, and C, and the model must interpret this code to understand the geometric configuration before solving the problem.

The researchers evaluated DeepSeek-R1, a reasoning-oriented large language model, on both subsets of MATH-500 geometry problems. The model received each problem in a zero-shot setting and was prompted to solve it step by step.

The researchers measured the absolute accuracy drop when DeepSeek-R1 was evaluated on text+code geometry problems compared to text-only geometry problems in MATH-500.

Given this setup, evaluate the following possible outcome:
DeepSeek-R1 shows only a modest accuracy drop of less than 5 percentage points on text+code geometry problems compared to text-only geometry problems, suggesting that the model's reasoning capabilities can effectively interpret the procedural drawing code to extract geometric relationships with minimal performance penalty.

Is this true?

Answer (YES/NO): NO